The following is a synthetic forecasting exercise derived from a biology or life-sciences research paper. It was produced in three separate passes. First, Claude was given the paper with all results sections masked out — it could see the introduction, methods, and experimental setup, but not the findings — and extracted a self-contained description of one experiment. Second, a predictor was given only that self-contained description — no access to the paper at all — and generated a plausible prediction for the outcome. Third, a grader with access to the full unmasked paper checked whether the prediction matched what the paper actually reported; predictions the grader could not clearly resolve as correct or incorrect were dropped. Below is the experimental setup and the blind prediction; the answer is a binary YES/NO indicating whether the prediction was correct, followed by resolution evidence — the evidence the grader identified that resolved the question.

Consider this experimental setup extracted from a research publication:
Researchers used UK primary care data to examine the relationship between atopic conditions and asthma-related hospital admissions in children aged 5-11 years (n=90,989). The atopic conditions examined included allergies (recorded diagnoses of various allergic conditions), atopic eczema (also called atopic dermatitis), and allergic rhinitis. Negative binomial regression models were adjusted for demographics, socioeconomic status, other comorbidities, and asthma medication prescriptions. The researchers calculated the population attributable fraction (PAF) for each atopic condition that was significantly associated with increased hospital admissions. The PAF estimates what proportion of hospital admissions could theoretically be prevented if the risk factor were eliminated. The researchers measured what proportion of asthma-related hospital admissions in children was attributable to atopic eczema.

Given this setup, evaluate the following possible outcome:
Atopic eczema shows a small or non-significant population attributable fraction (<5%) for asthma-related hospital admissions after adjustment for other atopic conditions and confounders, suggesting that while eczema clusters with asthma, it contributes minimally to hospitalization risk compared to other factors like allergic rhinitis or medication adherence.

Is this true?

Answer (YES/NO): NO